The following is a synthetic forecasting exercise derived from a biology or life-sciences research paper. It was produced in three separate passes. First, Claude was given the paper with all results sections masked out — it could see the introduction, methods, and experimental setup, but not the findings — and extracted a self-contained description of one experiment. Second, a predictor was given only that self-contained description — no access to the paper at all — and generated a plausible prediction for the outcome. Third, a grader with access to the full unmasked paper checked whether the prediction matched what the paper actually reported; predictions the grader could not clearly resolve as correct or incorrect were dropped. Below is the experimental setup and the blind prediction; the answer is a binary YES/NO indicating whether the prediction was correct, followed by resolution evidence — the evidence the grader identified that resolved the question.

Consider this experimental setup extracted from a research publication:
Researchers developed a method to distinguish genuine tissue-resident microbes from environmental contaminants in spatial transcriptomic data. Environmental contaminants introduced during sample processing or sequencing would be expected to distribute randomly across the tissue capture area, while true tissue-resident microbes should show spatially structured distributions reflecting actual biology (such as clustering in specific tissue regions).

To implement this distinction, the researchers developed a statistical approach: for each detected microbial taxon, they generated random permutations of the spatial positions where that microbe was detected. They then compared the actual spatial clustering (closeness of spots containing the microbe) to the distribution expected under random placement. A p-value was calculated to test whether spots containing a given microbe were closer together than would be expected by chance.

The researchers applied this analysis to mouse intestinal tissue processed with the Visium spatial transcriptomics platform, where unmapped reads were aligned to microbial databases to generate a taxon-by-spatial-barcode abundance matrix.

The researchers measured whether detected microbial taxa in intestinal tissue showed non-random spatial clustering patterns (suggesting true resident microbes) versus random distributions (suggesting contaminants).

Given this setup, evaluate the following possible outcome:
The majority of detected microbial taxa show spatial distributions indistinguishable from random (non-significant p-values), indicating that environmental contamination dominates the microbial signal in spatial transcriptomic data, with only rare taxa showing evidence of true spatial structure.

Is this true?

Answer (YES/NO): NO